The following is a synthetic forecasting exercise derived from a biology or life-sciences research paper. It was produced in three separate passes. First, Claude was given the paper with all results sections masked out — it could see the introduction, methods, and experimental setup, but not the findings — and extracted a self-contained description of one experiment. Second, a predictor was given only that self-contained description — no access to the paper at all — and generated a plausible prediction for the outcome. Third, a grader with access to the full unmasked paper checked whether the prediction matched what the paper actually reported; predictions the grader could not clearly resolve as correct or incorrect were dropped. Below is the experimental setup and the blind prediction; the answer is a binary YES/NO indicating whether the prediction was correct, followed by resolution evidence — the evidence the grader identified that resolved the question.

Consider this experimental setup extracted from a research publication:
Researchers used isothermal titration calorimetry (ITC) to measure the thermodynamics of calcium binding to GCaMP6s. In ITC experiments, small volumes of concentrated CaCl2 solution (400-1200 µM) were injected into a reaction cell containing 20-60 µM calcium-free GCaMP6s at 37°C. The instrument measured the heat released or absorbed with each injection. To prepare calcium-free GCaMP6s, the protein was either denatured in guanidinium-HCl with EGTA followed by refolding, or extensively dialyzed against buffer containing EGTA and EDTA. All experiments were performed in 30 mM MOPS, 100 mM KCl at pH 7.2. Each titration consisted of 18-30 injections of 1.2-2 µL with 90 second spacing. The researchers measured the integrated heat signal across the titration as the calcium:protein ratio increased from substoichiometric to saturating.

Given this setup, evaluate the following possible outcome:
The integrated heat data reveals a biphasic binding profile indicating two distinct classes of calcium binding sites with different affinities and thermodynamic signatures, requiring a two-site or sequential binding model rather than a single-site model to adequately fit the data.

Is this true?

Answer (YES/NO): NO